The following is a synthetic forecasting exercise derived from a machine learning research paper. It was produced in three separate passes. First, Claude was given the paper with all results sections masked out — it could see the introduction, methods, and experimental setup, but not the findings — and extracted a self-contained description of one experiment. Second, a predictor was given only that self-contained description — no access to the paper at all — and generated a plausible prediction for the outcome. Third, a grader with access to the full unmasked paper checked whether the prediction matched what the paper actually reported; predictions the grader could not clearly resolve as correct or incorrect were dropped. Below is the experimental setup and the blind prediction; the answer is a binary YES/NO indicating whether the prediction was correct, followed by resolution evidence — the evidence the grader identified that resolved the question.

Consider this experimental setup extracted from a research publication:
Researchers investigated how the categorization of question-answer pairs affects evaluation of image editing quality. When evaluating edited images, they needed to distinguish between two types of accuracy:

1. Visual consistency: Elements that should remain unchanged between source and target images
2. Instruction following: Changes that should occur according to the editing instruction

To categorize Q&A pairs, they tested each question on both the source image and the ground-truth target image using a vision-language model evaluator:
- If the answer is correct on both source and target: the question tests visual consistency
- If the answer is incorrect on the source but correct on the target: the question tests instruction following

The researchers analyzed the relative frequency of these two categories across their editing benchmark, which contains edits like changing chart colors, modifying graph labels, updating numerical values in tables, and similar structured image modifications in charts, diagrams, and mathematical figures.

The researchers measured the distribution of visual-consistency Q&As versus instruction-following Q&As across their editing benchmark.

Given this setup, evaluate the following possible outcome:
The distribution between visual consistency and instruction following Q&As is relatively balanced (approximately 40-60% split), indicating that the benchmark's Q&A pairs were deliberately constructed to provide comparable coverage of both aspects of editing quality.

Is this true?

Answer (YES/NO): NO